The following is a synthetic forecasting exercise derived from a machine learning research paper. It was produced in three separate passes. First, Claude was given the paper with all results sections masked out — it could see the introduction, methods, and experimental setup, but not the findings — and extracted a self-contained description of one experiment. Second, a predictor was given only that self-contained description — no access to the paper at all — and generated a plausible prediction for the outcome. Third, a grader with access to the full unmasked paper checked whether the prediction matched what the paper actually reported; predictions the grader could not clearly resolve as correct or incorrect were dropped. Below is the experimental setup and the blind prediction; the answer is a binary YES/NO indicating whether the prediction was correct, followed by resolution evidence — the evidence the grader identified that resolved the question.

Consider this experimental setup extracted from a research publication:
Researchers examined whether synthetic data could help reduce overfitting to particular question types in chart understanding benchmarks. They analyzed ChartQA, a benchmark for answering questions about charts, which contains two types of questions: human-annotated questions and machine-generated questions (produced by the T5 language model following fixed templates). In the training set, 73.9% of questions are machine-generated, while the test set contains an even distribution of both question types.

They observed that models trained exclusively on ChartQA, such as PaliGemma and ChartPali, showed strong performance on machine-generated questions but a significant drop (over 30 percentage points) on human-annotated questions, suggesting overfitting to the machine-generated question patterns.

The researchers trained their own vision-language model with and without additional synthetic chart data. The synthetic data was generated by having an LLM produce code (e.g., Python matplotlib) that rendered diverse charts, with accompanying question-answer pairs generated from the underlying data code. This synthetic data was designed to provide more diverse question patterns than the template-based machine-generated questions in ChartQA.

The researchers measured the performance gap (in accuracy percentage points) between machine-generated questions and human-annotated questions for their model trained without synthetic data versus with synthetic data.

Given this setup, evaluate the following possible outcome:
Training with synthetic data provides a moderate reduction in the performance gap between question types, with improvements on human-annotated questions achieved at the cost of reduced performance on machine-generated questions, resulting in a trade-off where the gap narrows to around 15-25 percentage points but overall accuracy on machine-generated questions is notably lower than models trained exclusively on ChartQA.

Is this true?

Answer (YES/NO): NO